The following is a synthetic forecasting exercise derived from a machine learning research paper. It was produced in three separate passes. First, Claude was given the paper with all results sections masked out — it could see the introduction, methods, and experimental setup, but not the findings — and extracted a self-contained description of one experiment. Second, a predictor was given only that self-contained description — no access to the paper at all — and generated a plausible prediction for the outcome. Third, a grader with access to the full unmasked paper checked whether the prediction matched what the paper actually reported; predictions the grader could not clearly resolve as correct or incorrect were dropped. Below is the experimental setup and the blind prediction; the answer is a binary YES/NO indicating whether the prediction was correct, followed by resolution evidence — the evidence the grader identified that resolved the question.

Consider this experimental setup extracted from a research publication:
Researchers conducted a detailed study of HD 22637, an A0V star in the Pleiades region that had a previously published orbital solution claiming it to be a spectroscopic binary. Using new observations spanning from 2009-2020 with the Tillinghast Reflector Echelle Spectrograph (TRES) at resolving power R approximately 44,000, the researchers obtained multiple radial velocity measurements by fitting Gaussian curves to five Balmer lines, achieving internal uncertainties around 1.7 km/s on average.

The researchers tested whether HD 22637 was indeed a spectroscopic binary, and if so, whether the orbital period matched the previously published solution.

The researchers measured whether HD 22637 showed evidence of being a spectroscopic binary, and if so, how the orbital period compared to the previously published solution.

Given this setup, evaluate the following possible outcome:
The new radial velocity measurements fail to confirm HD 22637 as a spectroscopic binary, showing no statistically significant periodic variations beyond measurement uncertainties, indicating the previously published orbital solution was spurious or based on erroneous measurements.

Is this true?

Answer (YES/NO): NO